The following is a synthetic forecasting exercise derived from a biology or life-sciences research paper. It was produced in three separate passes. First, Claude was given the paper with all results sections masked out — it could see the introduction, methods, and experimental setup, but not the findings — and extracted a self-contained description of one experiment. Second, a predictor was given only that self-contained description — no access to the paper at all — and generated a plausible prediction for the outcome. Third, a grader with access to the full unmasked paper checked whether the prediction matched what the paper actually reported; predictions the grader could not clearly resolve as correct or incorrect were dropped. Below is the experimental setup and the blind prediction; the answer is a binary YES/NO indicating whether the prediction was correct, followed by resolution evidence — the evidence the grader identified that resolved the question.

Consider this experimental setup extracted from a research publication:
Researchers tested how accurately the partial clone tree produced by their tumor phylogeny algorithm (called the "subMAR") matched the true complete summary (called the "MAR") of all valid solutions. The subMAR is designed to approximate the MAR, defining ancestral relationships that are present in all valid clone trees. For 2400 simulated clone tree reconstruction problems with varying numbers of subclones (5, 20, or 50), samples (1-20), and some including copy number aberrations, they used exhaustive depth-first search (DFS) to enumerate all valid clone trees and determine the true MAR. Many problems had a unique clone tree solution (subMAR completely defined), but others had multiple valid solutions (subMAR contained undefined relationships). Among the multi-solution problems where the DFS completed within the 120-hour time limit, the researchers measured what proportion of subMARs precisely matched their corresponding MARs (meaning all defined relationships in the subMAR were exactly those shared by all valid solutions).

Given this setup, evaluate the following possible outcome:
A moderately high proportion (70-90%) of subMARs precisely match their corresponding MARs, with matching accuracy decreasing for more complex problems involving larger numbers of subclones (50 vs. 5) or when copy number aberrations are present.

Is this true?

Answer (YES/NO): NO